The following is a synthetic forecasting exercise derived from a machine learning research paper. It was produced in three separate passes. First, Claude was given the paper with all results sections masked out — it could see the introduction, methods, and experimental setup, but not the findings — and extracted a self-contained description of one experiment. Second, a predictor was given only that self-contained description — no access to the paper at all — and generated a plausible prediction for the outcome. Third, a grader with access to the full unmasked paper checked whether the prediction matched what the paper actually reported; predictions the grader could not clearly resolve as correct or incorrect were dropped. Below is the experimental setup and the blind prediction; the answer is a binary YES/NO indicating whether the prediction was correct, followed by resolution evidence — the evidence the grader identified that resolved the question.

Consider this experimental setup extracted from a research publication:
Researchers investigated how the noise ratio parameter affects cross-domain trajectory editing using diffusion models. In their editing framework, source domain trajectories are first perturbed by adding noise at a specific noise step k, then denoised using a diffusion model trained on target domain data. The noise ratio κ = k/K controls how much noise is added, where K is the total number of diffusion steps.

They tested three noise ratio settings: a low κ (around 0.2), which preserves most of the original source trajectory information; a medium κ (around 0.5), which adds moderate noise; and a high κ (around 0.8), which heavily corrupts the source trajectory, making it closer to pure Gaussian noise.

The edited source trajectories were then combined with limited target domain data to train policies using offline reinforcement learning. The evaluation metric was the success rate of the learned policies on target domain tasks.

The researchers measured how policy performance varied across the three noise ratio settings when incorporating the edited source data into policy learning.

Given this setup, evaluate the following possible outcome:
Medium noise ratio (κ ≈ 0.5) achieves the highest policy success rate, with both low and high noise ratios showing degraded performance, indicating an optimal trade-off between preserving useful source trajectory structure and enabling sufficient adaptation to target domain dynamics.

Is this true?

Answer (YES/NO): YES